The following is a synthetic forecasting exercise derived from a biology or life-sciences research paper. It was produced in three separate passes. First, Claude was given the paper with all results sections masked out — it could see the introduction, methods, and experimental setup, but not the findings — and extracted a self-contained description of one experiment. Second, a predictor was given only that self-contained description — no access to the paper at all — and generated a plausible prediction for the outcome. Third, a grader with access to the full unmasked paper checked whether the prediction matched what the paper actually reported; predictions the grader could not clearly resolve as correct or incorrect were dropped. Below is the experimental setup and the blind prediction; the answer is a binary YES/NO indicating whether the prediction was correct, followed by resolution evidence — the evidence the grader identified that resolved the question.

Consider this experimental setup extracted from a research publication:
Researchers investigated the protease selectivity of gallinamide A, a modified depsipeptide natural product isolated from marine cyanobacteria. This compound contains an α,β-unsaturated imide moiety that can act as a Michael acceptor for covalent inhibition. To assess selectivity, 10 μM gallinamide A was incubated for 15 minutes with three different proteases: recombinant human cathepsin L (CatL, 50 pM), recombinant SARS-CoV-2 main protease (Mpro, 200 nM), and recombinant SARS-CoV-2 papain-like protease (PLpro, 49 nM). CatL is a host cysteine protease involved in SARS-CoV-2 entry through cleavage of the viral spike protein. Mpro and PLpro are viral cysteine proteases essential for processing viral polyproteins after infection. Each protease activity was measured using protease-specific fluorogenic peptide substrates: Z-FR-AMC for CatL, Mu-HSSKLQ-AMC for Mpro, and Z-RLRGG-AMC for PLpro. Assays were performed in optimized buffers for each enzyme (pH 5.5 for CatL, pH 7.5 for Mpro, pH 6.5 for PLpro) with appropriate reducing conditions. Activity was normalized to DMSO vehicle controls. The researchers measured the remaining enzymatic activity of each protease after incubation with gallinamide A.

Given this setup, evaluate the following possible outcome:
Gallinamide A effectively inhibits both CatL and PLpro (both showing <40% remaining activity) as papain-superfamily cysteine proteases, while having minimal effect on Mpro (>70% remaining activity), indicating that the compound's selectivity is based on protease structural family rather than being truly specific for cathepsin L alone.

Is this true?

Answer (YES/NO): NO